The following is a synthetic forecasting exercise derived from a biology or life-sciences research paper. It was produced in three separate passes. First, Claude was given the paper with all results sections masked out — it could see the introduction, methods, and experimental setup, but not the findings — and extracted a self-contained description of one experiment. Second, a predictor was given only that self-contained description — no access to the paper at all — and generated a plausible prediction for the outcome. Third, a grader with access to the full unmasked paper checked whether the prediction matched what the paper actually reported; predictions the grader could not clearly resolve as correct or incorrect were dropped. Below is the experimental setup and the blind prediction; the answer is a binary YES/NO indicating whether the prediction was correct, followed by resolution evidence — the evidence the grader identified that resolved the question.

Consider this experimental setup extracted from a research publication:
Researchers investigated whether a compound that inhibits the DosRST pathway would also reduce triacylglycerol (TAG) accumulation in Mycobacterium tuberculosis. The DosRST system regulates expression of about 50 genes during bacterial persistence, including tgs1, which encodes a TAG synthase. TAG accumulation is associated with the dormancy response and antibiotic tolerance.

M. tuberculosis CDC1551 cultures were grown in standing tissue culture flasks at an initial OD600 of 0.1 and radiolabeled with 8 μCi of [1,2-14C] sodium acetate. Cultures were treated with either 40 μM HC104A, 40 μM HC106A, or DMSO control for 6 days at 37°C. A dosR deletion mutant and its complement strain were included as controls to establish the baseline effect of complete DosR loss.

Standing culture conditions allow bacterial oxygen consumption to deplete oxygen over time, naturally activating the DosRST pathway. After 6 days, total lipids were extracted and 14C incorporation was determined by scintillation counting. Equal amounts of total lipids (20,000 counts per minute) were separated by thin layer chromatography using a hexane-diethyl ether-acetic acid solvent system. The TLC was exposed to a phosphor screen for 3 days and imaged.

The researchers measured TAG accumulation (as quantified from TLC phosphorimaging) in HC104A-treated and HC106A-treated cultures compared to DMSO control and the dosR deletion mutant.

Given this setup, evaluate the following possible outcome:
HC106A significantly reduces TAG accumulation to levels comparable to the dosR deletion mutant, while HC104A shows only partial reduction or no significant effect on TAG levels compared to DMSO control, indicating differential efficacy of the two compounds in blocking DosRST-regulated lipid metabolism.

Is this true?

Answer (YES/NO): NO